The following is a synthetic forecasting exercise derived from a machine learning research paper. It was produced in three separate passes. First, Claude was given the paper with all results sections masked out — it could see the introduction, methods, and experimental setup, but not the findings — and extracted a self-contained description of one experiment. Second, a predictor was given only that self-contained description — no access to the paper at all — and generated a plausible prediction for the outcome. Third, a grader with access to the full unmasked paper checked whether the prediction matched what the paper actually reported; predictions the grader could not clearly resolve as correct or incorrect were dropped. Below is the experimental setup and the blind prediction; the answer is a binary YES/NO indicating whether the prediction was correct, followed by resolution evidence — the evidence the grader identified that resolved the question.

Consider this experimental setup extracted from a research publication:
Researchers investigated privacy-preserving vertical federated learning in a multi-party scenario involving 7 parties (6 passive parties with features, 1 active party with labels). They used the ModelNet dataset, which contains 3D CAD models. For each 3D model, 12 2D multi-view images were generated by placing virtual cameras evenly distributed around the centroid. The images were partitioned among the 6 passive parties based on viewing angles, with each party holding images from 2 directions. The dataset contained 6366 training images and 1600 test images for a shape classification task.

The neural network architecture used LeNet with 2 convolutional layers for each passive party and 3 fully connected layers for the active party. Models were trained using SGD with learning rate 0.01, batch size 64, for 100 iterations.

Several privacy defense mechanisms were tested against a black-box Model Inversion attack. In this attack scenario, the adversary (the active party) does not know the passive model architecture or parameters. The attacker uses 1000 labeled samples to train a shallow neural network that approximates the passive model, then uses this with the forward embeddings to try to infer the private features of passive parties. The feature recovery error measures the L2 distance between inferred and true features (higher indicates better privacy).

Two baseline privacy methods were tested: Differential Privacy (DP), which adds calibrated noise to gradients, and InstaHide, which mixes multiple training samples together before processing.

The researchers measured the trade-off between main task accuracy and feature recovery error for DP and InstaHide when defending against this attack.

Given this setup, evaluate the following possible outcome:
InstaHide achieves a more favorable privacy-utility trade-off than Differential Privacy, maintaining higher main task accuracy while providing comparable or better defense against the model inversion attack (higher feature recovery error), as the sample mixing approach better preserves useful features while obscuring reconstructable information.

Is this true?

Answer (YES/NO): NO